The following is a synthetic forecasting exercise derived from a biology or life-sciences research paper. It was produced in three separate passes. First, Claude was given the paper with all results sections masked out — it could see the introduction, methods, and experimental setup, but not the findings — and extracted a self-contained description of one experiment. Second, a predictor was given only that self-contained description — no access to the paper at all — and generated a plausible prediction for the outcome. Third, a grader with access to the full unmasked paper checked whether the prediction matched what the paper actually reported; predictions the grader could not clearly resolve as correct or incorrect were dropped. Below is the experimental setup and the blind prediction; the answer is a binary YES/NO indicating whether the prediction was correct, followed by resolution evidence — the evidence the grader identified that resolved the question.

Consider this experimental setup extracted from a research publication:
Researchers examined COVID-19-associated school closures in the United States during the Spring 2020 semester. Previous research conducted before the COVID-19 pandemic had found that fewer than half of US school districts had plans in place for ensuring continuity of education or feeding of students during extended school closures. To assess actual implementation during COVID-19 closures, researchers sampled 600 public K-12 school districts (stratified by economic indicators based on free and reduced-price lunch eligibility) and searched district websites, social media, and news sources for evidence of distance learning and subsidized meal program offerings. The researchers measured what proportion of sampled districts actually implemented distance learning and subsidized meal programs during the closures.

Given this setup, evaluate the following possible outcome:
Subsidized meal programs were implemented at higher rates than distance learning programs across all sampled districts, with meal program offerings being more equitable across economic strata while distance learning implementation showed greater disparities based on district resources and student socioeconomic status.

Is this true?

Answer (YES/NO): NO